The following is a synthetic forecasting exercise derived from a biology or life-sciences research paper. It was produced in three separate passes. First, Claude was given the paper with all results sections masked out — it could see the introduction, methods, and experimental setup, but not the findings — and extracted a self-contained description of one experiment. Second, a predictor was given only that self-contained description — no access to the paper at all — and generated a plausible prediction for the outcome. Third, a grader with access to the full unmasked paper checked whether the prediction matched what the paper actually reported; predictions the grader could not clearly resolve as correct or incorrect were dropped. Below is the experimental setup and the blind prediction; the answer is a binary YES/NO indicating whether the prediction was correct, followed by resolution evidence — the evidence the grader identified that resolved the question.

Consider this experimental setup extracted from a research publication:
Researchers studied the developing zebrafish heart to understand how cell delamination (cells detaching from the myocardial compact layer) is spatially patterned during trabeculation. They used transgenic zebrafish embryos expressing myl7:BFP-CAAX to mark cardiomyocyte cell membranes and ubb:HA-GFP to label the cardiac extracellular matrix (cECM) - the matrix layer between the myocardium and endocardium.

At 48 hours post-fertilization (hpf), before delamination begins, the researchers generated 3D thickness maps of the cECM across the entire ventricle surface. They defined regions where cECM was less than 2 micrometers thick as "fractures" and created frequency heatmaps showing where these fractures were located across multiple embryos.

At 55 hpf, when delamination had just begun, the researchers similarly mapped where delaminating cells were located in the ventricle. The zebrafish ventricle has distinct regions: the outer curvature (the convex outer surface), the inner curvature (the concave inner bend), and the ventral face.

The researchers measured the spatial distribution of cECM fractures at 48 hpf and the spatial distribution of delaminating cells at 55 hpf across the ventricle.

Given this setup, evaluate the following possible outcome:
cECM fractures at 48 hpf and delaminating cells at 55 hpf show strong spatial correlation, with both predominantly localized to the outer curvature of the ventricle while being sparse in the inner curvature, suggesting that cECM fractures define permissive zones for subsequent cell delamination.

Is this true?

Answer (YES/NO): YES